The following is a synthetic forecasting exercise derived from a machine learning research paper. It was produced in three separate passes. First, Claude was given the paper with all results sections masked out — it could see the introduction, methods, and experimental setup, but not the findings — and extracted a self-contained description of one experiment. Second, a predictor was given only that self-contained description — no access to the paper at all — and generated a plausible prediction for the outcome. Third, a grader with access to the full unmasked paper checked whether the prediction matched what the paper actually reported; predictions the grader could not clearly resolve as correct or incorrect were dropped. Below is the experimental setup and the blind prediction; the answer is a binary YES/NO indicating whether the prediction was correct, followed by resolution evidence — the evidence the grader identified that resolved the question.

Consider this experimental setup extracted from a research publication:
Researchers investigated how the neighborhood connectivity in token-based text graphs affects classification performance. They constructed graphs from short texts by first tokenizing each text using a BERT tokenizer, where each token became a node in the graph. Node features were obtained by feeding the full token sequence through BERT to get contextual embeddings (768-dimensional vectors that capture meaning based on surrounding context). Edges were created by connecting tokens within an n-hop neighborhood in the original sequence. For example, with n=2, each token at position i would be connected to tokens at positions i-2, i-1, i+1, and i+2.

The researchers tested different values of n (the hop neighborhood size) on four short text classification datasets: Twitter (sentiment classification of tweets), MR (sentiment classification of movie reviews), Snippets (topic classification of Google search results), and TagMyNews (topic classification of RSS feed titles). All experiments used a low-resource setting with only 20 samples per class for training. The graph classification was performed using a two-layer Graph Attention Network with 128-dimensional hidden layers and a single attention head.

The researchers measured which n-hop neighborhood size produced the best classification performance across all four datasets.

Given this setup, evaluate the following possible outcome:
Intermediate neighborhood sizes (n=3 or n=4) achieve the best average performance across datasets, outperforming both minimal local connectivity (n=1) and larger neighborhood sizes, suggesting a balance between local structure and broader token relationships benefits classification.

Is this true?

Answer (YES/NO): NO